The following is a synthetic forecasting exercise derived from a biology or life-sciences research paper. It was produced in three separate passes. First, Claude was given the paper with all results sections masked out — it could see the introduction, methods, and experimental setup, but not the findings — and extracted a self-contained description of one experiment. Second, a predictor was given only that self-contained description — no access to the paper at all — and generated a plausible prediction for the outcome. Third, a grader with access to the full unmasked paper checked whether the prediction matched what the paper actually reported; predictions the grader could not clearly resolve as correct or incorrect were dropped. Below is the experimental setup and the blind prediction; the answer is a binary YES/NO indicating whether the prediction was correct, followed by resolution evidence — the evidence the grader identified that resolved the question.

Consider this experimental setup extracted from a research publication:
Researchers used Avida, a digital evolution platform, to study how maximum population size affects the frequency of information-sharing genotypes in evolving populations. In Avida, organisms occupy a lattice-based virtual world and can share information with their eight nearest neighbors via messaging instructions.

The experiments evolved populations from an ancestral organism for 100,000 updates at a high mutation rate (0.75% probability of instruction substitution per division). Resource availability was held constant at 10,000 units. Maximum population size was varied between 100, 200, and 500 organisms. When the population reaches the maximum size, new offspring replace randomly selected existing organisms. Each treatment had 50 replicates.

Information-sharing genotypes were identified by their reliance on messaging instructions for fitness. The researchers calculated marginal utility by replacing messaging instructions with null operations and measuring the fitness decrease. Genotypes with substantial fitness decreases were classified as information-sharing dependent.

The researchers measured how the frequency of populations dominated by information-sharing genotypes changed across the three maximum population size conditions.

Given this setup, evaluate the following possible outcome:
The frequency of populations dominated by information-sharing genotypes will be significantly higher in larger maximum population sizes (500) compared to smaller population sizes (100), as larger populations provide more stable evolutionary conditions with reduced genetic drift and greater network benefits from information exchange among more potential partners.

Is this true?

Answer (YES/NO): YES